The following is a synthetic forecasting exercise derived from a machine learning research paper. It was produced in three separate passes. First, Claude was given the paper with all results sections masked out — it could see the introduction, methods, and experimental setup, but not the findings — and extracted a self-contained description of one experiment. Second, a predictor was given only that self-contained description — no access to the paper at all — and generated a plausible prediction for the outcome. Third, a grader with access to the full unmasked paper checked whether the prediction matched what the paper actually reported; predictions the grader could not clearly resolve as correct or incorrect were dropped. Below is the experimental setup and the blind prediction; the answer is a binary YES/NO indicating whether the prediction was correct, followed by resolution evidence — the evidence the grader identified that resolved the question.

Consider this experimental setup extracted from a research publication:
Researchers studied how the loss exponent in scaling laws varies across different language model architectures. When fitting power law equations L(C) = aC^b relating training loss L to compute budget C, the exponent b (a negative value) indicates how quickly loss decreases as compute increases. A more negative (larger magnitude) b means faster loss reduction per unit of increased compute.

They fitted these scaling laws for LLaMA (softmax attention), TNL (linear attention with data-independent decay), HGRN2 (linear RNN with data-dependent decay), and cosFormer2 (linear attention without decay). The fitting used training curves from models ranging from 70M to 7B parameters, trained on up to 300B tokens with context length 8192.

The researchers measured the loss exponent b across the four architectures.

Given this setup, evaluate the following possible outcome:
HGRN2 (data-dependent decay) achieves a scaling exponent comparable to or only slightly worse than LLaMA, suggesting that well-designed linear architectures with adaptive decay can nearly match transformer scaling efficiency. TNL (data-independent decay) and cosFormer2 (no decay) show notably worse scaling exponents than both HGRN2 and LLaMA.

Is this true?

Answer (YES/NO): NO